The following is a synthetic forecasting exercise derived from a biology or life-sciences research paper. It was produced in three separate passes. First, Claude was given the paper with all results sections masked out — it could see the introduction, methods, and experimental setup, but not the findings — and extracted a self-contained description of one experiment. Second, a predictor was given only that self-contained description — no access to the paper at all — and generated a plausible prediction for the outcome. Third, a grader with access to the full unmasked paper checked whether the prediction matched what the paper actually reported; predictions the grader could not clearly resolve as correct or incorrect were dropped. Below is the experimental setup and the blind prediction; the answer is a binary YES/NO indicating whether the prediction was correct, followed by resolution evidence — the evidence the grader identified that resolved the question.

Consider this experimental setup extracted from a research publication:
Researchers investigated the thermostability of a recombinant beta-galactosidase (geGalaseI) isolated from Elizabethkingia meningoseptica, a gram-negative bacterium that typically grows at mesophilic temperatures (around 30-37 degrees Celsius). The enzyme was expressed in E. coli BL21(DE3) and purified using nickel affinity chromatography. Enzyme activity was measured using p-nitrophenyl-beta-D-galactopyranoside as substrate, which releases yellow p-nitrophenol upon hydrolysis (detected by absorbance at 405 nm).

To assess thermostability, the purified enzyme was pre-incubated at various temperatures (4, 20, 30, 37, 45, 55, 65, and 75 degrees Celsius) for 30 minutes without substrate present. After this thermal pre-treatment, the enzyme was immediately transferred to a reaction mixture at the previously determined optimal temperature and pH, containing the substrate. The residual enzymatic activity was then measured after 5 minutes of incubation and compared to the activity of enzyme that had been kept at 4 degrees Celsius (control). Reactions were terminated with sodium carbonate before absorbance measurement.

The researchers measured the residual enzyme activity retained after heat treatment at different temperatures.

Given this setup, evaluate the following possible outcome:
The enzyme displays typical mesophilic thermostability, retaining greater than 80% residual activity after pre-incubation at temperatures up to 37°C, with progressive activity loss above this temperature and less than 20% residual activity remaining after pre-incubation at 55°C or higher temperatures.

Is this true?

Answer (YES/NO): YES